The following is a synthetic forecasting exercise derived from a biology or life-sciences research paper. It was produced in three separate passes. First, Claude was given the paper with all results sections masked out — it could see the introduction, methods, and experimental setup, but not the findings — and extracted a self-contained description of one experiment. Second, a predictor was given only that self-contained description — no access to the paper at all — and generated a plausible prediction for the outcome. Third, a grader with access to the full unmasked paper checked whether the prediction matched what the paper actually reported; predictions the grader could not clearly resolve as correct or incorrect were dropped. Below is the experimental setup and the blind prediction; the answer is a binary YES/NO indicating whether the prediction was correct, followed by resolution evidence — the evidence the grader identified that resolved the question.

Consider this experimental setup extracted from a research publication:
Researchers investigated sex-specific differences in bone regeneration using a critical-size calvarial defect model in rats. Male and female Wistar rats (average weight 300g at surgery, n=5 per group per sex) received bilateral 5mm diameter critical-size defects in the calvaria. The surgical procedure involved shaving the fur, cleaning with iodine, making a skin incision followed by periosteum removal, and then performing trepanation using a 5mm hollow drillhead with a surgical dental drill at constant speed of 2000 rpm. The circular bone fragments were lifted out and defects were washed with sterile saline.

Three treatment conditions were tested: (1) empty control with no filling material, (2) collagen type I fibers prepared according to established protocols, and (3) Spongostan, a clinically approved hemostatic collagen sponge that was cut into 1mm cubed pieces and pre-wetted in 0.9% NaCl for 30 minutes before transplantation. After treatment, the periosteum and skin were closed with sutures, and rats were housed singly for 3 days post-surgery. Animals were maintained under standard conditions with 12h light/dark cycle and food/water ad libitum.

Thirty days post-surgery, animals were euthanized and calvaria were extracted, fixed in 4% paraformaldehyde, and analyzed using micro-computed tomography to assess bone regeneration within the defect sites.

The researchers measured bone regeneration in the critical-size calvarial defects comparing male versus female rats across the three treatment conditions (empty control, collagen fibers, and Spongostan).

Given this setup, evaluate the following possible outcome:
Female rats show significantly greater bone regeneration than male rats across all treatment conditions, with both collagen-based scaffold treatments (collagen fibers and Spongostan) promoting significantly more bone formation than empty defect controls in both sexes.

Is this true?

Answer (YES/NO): NO